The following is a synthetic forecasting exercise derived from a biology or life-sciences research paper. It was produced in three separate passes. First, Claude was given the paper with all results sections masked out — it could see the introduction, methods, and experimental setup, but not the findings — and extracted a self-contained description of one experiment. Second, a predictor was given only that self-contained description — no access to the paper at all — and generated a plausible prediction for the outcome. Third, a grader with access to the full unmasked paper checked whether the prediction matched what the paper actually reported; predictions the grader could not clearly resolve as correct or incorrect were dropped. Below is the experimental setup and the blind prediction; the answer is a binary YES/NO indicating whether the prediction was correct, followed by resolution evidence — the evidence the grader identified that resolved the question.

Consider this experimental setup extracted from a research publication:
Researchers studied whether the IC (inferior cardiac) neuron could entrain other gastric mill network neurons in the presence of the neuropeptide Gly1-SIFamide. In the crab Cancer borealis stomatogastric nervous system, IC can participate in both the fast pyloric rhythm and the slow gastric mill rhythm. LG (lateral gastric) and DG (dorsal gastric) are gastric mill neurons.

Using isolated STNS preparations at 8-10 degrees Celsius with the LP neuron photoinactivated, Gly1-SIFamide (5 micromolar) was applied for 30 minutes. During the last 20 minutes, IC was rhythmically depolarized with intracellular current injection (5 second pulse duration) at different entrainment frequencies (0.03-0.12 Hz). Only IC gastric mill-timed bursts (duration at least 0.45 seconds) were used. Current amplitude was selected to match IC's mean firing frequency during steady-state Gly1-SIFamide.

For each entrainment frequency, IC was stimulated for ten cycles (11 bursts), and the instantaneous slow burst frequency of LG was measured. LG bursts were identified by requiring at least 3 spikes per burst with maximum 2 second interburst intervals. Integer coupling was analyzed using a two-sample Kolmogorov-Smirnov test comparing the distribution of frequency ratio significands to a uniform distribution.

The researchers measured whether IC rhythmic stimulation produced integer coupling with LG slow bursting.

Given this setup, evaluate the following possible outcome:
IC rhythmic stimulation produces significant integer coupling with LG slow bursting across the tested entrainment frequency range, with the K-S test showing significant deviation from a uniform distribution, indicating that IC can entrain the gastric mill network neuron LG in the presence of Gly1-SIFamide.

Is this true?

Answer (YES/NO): NO